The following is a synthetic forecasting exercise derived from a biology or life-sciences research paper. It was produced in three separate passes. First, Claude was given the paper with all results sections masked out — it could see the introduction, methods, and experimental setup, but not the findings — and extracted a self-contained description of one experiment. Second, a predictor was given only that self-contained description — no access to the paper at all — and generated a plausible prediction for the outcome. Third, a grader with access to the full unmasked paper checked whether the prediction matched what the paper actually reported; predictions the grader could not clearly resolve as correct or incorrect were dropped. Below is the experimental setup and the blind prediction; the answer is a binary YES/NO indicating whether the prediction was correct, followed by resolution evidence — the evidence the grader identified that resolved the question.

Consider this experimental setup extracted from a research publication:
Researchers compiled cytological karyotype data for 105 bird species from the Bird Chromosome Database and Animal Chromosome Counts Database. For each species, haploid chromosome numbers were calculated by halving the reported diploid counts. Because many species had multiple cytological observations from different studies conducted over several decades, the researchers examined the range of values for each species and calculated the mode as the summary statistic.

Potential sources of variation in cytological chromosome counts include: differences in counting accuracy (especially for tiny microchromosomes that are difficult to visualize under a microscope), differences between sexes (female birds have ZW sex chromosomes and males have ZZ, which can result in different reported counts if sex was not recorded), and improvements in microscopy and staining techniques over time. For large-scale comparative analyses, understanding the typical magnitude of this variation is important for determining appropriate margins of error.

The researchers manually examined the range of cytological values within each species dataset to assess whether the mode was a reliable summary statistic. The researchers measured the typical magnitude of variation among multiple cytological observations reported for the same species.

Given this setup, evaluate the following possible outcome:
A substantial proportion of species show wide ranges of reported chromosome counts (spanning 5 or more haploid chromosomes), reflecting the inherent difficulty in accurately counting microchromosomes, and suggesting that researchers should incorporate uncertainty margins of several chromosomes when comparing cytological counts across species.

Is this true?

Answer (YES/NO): NO